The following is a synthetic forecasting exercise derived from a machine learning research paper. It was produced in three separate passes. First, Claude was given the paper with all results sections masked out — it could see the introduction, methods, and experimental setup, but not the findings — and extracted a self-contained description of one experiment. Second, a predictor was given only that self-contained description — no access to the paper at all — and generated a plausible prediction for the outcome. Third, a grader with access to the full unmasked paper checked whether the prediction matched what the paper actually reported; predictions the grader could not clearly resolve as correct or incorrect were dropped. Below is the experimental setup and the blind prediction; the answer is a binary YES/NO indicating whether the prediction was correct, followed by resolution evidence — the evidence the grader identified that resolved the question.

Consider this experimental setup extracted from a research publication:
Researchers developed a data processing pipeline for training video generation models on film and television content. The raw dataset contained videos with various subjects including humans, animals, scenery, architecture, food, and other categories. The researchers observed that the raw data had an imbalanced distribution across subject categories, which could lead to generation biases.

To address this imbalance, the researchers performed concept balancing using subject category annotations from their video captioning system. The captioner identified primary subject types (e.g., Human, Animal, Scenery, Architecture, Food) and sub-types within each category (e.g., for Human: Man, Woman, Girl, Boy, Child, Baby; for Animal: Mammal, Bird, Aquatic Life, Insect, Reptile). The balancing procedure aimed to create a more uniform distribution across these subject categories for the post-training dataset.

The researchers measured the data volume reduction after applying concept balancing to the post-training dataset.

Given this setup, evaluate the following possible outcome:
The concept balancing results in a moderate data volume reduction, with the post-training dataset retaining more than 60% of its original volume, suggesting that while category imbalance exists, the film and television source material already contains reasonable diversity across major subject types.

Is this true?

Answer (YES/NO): NO